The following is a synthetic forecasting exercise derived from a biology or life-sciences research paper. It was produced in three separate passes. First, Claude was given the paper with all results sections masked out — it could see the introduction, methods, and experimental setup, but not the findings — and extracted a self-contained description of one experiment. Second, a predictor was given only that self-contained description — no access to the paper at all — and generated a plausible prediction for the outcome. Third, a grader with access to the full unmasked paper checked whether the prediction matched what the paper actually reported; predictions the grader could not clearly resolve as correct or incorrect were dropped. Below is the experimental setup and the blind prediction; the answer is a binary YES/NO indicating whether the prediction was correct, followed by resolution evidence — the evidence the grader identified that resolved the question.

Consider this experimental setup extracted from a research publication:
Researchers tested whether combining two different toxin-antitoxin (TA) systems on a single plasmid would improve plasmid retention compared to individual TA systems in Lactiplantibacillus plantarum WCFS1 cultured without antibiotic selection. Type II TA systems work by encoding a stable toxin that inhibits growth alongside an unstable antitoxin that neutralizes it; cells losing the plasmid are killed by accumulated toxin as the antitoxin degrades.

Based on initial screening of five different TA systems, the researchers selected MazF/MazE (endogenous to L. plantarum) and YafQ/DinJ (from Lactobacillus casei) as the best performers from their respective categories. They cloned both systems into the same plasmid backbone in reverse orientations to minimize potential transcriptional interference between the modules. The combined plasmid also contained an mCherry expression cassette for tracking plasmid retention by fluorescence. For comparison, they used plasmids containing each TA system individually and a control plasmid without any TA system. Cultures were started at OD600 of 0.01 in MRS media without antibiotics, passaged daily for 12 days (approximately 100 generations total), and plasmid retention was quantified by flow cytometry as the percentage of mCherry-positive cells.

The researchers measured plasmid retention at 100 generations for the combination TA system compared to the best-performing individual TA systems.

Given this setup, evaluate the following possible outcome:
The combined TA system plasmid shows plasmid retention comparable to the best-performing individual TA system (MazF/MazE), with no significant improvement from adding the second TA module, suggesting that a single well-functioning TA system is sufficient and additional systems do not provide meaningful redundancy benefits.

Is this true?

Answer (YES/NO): NO